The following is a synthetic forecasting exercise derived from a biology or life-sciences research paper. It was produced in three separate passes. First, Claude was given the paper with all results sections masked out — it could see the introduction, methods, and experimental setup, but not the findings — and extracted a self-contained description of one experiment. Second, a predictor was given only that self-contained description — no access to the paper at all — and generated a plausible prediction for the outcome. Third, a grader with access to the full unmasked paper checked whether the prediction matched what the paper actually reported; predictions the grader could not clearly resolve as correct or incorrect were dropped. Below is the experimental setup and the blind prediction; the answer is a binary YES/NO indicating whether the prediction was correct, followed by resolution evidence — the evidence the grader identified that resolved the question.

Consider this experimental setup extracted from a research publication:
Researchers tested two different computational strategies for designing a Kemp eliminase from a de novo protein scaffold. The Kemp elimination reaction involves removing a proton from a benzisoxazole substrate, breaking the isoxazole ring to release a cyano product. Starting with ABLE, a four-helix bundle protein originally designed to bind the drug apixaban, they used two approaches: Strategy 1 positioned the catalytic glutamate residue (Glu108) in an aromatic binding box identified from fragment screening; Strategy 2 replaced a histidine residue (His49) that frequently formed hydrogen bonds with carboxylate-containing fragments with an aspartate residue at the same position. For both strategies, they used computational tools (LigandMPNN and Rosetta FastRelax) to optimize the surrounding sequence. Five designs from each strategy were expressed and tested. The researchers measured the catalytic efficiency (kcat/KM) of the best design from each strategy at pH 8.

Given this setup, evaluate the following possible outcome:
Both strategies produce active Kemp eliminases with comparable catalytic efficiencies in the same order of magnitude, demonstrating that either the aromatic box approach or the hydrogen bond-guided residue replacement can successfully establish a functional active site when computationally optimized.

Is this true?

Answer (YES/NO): NO